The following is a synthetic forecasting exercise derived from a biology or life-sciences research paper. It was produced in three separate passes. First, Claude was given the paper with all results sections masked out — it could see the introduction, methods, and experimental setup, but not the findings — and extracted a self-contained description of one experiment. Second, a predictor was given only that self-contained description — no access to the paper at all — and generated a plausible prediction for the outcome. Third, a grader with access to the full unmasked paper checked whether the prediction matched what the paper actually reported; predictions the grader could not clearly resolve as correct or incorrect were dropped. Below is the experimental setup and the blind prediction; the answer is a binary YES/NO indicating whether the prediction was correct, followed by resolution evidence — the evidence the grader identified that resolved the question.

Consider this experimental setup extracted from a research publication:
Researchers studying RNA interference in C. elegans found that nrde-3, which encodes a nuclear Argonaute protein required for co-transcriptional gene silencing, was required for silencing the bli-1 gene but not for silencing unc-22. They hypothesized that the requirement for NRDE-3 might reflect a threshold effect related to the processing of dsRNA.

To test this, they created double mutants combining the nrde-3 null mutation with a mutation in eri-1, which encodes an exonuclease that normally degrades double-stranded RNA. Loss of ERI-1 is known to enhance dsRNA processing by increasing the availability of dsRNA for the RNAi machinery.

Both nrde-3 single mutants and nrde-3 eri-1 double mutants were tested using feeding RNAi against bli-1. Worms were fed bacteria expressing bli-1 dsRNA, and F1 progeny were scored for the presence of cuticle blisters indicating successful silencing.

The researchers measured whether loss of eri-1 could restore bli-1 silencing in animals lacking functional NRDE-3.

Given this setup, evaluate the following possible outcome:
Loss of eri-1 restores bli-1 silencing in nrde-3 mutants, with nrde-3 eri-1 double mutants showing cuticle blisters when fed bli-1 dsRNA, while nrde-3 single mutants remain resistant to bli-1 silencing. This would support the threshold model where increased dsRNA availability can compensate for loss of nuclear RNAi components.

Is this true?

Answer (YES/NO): YES